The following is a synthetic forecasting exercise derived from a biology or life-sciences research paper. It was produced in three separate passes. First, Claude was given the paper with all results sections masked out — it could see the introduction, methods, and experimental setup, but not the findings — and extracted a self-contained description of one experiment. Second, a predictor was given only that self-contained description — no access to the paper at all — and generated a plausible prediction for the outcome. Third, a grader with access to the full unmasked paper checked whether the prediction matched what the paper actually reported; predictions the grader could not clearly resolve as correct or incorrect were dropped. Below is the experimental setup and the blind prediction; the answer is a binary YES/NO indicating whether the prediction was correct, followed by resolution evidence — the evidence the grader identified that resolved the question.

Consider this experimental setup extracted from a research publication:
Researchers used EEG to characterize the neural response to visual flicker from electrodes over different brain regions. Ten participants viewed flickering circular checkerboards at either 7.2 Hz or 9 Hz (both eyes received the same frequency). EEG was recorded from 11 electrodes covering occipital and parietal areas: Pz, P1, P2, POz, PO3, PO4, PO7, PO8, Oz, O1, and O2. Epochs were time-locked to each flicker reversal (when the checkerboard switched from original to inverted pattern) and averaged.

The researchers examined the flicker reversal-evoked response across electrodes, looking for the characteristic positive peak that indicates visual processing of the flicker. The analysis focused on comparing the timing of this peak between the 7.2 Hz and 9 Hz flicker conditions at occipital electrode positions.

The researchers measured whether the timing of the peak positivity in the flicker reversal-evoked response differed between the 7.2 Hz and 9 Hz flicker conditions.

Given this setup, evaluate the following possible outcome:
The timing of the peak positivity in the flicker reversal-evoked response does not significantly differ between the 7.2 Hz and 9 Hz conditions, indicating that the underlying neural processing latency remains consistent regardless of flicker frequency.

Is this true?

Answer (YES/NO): YES